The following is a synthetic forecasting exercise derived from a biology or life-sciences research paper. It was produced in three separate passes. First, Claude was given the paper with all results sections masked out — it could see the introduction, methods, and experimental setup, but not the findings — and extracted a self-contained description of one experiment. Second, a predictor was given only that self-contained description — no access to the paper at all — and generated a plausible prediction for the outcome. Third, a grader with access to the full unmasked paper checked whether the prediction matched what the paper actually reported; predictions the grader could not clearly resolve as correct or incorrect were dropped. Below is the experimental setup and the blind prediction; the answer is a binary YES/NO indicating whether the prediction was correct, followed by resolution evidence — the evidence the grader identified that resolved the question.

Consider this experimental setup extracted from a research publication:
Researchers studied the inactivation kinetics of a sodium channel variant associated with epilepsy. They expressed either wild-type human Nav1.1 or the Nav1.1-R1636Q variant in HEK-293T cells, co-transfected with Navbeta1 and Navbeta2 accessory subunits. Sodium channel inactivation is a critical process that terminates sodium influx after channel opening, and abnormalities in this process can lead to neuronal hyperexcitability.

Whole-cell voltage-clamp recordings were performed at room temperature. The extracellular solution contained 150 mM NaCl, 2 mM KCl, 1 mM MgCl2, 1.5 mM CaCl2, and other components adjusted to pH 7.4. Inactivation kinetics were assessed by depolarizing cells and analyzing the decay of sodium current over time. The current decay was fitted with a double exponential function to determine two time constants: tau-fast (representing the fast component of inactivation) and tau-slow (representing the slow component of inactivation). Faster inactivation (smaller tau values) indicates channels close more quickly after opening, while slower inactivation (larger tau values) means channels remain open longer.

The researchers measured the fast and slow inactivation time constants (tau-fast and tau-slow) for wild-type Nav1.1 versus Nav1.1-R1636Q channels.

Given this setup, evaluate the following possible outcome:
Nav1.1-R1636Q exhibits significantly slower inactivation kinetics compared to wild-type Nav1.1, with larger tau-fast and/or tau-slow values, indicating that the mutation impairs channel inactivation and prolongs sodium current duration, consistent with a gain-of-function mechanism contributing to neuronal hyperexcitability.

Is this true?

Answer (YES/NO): YES